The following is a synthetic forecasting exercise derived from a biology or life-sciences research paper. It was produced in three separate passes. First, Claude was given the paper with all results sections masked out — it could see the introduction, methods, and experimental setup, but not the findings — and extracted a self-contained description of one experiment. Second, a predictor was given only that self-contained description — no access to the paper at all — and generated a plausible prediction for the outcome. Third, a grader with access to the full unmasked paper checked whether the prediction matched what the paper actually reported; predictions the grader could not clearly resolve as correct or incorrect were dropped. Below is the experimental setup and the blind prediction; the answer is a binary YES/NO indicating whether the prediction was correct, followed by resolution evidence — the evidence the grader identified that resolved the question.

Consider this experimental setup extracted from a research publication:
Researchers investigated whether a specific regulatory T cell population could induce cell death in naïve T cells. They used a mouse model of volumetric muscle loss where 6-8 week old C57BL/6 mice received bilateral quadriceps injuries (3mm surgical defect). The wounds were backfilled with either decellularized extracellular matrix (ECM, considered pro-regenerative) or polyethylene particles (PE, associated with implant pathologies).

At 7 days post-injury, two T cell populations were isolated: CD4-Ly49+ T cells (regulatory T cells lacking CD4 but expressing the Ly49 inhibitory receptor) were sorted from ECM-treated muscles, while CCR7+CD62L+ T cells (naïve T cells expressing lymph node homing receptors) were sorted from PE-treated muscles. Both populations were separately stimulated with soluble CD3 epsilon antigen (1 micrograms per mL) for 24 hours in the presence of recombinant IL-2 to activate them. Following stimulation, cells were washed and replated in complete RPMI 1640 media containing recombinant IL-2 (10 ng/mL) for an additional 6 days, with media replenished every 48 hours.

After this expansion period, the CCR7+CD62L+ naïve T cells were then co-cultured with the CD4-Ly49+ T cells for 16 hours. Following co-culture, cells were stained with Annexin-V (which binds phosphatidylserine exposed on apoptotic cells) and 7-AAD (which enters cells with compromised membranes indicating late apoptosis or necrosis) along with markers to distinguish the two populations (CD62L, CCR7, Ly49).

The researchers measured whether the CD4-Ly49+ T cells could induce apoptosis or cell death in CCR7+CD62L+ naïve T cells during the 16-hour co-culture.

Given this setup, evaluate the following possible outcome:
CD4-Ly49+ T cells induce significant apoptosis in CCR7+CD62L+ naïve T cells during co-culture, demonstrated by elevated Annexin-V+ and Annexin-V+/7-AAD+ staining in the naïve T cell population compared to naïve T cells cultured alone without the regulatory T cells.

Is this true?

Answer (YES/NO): YES